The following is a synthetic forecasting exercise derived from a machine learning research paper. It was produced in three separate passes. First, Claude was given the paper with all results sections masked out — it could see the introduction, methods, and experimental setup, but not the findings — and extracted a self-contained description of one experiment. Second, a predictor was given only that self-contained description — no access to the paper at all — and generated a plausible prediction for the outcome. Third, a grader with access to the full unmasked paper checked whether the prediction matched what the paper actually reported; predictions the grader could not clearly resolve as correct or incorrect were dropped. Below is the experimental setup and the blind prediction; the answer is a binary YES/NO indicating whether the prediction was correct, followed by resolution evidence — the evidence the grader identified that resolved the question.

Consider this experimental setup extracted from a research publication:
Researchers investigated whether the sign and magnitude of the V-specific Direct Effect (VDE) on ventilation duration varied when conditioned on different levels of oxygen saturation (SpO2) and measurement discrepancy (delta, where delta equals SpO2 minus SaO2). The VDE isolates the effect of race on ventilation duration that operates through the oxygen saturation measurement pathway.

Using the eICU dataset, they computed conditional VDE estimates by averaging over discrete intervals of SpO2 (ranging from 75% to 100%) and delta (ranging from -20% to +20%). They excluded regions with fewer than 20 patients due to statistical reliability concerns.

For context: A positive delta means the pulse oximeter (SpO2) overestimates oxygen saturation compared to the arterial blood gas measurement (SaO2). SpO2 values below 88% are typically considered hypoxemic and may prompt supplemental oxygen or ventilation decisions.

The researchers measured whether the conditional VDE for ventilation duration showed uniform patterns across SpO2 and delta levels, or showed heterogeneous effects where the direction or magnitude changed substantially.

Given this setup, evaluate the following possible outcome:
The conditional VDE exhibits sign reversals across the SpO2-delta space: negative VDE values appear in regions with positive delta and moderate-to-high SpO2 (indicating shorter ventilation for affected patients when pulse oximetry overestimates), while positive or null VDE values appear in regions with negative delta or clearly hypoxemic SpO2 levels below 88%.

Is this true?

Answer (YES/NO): NO